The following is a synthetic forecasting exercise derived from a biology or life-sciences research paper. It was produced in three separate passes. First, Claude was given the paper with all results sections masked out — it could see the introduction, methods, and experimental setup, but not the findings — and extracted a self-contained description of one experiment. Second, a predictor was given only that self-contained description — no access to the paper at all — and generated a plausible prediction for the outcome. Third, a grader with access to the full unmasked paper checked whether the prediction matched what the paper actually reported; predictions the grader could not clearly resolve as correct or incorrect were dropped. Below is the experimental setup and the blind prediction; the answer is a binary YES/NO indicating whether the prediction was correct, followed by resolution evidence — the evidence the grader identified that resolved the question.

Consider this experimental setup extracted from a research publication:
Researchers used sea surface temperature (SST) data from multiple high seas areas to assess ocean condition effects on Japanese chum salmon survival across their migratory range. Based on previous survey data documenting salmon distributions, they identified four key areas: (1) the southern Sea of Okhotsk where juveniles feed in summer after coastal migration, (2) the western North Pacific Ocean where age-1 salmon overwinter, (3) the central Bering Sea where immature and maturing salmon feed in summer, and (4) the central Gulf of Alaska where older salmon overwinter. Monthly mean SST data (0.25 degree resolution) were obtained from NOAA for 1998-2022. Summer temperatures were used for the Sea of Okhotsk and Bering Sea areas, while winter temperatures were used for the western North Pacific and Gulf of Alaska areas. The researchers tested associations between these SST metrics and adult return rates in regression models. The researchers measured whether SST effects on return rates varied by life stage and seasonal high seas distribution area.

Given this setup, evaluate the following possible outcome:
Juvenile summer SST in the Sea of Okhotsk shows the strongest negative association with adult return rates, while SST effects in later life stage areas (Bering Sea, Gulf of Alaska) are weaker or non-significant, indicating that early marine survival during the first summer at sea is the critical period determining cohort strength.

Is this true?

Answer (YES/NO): NO